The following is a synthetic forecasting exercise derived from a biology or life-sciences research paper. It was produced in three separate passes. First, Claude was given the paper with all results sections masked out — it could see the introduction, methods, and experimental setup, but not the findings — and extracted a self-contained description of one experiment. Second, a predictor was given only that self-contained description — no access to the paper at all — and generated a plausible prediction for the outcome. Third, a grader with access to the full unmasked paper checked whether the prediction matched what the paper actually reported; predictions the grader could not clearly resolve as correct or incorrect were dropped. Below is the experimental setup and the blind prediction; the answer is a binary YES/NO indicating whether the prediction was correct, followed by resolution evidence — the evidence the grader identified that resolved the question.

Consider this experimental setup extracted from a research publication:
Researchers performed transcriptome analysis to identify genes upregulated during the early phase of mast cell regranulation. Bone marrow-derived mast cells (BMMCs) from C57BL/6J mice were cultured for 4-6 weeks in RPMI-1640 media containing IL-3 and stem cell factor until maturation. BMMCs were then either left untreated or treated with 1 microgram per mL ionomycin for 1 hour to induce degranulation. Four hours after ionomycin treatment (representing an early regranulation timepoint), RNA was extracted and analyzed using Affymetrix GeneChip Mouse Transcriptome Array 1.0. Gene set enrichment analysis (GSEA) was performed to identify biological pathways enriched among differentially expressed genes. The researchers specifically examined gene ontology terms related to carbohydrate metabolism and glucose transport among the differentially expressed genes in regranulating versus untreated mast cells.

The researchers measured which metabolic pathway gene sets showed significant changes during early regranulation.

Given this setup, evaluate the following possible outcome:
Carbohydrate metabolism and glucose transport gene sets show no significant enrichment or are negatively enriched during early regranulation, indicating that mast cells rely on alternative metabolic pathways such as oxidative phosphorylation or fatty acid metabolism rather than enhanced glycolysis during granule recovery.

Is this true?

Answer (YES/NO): NO